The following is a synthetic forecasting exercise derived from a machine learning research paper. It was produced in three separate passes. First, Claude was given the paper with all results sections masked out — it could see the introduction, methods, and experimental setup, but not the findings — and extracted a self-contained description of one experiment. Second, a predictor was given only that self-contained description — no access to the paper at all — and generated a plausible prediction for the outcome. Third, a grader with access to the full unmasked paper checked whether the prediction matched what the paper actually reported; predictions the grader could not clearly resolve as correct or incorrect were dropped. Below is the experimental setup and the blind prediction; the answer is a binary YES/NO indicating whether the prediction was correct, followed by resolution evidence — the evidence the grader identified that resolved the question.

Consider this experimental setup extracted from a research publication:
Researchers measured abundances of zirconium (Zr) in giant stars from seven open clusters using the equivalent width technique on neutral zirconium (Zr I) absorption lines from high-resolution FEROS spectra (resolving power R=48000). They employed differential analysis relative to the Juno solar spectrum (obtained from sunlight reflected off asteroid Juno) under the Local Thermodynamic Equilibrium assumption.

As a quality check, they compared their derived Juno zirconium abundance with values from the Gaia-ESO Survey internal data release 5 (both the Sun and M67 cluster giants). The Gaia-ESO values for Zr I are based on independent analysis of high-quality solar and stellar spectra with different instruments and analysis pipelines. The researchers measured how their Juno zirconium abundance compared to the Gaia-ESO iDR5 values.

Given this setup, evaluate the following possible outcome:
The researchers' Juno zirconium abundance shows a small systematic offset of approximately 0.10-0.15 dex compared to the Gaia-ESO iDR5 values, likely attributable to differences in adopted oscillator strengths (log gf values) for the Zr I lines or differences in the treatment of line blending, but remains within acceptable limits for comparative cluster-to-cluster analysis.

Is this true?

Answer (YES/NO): NO